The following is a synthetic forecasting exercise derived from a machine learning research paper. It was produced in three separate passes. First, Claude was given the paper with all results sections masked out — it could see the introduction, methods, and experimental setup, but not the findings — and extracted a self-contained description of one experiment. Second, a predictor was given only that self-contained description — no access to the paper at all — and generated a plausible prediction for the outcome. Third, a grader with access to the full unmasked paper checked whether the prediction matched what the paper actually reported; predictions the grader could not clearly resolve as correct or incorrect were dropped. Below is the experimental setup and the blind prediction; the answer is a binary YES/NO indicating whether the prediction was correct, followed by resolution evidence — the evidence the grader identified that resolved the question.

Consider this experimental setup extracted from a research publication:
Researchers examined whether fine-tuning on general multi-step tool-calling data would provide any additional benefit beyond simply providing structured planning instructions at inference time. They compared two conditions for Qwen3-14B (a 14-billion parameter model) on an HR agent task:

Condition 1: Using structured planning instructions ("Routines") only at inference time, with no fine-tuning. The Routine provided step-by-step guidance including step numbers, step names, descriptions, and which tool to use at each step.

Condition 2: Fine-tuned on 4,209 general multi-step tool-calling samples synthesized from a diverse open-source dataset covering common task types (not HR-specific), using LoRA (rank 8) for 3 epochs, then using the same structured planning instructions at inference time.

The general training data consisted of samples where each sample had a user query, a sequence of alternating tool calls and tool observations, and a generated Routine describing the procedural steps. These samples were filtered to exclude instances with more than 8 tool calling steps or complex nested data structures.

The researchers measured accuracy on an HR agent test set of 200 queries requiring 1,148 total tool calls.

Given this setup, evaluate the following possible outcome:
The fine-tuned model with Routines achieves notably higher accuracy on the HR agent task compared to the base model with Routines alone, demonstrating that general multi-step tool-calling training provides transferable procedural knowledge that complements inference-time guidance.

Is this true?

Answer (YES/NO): YES